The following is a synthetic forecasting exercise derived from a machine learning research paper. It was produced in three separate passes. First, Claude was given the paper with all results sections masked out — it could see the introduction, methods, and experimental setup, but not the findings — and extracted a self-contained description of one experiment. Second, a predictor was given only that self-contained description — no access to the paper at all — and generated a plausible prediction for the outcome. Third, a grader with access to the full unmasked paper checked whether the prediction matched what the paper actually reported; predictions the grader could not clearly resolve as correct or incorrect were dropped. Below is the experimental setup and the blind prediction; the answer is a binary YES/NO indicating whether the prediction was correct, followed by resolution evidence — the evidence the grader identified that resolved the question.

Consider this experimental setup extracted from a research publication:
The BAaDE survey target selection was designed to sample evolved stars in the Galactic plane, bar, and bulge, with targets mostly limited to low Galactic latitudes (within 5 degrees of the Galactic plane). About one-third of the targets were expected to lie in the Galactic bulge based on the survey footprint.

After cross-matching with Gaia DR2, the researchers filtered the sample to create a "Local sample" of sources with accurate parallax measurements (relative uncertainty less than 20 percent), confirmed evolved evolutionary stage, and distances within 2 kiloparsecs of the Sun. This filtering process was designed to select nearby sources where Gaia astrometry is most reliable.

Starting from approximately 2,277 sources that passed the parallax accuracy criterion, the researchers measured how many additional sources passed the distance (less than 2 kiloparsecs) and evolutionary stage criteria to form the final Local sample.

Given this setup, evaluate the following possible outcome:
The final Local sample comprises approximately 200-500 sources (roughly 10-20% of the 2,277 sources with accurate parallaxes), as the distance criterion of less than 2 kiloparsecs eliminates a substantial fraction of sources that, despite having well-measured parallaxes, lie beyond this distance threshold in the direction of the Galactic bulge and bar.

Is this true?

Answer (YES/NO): NO